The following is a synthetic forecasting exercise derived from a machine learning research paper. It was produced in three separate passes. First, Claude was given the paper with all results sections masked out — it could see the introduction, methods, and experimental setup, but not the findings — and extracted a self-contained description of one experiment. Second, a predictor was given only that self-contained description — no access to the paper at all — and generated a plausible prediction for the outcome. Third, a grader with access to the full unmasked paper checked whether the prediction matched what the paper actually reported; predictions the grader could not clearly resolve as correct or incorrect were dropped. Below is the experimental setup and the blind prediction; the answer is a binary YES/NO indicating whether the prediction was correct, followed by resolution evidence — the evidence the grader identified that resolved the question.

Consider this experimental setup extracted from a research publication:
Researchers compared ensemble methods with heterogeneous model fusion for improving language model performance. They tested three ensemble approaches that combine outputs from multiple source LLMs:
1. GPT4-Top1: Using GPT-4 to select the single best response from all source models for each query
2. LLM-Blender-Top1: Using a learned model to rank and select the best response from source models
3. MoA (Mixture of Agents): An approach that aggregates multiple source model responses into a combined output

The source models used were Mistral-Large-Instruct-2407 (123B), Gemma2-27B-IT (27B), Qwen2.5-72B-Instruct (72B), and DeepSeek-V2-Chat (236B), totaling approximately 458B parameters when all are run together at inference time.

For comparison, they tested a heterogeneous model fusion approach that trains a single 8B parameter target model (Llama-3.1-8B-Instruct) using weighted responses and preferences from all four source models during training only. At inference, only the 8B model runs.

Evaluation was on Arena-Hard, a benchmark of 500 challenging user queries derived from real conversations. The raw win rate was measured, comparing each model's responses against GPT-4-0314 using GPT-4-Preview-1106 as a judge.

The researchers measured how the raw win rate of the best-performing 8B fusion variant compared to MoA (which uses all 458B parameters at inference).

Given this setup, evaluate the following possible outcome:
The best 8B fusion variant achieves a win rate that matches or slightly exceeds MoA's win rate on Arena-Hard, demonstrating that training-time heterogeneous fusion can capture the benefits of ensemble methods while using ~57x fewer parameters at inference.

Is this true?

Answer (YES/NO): NO